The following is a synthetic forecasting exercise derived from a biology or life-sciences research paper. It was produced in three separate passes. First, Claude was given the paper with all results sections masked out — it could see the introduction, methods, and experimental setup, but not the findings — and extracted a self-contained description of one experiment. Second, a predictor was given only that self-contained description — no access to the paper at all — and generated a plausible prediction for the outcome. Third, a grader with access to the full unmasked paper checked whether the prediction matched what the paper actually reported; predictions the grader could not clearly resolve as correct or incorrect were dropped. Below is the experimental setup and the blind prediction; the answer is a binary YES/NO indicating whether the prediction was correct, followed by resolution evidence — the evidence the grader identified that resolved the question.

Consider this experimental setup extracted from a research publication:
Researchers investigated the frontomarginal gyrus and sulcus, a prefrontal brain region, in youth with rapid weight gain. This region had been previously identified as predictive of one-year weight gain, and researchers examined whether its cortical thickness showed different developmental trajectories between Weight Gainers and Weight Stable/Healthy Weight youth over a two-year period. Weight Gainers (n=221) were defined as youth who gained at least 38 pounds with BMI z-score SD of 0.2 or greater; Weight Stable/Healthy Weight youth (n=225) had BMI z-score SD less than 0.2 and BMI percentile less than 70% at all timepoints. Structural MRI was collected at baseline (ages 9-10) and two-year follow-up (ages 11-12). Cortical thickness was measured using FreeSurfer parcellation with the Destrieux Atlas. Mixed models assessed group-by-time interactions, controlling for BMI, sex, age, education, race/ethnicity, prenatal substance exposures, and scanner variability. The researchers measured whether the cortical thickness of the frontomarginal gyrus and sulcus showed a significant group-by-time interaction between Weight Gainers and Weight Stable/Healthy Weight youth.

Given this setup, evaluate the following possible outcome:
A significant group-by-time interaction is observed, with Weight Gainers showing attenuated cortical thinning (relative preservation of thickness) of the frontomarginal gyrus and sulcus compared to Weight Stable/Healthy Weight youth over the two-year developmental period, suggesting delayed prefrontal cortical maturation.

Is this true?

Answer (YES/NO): NO